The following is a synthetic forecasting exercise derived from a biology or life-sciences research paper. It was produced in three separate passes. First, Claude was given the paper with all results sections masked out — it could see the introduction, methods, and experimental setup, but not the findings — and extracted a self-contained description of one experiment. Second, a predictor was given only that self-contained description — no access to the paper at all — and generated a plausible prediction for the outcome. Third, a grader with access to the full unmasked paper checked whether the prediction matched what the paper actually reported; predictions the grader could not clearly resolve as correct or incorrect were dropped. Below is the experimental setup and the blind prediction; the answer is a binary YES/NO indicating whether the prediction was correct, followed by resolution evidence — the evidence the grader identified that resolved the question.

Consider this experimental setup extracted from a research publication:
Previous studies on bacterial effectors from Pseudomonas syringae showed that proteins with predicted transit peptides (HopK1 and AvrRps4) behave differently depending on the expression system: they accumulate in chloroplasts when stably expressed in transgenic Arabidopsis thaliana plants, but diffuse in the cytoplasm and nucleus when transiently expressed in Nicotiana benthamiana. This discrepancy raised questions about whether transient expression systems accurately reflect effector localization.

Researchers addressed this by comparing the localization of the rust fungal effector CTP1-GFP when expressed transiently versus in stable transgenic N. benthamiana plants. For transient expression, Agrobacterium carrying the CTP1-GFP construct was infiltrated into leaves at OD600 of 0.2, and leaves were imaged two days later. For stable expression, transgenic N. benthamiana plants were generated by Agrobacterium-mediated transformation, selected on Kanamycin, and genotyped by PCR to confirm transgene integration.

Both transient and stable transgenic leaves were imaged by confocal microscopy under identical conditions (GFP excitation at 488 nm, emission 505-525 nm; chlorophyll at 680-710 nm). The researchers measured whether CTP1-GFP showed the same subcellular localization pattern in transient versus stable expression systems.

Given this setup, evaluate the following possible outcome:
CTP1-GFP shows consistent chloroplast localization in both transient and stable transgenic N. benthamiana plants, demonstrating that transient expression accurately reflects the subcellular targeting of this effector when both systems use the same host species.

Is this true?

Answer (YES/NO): YES